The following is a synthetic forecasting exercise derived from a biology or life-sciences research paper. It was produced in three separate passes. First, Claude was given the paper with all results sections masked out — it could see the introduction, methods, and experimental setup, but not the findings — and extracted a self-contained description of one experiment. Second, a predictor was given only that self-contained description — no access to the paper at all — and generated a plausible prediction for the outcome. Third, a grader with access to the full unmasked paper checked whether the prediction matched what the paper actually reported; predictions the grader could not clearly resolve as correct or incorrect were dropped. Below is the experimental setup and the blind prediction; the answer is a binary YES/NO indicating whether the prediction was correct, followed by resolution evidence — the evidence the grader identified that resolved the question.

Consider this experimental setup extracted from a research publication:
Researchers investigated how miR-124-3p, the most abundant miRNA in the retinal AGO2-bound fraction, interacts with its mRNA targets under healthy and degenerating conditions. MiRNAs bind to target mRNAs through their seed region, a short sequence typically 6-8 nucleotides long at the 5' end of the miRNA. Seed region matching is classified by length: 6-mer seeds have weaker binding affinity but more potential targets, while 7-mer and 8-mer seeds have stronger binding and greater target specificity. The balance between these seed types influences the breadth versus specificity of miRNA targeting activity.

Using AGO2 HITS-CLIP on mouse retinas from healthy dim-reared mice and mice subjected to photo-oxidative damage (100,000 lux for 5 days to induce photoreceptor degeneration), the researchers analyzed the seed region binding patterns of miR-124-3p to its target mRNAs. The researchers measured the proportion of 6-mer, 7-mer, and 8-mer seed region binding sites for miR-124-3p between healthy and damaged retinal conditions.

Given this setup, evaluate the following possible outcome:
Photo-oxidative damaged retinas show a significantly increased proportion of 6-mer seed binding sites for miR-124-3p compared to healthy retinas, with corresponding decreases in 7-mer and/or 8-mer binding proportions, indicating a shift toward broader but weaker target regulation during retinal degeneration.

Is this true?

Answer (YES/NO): NO